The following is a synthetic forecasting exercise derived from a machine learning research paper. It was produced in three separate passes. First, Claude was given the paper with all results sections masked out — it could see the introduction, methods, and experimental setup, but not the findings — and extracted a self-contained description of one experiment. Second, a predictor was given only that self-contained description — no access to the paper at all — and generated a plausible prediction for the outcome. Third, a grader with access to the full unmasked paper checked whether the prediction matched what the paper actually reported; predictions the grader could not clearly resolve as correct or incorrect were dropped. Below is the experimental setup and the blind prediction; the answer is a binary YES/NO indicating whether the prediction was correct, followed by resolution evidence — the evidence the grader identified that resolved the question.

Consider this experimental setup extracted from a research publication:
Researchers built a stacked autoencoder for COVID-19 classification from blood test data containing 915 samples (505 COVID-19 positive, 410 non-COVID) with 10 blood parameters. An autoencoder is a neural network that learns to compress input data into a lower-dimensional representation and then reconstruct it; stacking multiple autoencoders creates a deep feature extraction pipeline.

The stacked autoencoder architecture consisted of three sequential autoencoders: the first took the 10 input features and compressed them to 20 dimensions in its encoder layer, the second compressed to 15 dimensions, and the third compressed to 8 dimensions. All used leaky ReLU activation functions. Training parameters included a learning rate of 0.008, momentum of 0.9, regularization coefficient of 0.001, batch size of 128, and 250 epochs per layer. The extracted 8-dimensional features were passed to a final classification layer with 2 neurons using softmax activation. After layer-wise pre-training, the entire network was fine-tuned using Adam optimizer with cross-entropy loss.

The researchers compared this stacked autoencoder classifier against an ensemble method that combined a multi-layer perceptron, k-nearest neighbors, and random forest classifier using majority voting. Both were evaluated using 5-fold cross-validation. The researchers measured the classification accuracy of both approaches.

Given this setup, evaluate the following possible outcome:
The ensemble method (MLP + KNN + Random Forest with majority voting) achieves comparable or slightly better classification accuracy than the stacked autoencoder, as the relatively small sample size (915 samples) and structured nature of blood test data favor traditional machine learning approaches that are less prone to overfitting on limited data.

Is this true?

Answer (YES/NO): NO